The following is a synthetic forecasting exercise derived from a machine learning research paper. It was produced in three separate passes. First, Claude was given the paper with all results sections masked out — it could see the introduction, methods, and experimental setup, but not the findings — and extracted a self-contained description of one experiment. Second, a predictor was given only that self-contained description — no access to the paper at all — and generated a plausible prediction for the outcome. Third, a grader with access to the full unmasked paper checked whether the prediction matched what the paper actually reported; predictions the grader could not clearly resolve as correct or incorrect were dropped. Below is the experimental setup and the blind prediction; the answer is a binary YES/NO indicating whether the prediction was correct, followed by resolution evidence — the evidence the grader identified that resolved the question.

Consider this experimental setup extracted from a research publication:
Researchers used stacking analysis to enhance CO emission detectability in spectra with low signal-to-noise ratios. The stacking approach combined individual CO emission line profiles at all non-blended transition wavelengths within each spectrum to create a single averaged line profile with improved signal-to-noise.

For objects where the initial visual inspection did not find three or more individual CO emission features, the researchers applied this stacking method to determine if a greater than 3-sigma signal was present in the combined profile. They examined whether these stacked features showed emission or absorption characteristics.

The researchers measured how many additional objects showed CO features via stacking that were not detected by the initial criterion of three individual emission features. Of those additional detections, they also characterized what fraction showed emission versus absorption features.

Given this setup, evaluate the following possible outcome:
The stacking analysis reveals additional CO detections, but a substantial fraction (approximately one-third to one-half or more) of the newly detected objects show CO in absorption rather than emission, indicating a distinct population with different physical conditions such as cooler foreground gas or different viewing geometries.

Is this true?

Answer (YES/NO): YES